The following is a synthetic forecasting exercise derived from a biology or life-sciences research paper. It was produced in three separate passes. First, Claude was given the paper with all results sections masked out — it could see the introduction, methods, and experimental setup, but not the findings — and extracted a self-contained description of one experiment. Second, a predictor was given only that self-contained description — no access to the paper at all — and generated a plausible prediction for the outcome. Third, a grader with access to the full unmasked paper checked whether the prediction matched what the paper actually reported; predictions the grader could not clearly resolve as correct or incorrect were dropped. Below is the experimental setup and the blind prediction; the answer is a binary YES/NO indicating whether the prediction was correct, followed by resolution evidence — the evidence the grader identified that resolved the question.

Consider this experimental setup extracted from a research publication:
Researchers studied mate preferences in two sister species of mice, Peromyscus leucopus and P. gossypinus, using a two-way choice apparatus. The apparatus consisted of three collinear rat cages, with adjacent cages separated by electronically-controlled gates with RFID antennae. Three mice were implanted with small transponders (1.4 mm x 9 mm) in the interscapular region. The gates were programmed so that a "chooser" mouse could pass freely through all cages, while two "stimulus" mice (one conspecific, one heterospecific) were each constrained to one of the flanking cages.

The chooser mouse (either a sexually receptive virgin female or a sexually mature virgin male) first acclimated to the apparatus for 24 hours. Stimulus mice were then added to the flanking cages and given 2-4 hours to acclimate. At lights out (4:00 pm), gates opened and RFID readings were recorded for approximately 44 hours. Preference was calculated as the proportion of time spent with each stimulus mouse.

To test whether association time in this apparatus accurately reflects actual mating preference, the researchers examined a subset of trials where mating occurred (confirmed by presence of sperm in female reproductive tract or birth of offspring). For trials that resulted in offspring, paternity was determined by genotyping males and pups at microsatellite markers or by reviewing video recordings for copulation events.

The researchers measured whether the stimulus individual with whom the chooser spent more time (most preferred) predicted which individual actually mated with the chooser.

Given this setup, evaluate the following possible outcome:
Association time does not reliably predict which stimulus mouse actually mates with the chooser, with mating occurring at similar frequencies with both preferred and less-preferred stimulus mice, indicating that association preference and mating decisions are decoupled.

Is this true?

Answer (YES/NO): NO